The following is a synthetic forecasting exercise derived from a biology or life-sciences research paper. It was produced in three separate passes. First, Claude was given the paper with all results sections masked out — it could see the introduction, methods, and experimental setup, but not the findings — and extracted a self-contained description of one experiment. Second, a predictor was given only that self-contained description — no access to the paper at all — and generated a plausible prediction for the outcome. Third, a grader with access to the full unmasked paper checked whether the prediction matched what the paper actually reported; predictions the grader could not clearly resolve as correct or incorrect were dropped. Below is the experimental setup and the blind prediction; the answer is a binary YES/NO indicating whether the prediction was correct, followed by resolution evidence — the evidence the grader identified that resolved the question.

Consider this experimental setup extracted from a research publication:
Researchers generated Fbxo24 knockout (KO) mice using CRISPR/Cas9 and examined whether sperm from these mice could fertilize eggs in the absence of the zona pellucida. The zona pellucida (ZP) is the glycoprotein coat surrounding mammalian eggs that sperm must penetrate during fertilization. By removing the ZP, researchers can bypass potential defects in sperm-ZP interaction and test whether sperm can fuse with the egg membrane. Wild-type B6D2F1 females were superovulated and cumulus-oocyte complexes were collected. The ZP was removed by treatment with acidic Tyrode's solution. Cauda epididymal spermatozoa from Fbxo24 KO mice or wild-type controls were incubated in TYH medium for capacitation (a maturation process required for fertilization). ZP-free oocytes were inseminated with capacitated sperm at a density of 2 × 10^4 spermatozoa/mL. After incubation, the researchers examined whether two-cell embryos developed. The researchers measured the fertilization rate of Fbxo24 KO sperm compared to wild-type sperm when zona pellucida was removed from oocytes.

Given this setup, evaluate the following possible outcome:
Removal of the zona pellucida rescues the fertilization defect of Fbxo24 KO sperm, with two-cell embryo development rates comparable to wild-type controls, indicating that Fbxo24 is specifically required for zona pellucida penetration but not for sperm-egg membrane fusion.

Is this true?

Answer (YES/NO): NO